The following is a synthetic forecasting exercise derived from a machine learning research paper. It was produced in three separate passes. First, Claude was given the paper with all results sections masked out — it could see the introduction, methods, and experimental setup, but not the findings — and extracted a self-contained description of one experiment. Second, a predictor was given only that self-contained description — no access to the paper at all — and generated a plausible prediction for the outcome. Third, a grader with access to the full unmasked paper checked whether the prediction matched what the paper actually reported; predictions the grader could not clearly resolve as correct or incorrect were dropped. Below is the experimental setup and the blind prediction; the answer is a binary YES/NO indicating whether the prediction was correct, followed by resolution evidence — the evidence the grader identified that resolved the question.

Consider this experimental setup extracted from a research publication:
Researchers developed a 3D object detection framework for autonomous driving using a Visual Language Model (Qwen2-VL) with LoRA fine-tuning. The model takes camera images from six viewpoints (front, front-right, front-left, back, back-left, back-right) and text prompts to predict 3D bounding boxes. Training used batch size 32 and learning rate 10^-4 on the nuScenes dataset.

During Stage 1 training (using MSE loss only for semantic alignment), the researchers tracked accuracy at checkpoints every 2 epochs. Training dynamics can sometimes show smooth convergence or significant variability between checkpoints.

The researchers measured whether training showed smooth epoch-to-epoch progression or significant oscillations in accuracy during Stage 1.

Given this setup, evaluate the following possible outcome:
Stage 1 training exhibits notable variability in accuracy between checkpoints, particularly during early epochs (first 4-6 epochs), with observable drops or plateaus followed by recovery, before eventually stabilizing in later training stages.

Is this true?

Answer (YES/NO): NO